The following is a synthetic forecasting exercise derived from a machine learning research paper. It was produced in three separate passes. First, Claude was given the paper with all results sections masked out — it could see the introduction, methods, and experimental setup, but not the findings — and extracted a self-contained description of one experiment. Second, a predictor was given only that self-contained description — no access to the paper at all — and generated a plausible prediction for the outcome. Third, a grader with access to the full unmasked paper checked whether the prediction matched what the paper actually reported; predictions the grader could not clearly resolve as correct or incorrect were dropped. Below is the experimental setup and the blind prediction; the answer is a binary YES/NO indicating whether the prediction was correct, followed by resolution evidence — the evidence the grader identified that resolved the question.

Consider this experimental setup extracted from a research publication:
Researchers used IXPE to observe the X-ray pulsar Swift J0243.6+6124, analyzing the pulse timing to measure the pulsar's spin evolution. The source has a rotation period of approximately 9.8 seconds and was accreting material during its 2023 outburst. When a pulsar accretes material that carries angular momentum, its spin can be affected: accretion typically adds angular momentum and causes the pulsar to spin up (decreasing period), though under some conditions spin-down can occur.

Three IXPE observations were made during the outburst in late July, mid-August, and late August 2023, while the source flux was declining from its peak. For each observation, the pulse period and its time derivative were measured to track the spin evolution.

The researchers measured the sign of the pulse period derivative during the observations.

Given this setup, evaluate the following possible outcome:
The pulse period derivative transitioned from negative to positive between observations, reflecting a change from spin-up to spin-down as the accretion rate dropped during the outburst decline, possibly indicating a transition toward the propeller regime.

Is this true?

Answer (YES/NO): NO